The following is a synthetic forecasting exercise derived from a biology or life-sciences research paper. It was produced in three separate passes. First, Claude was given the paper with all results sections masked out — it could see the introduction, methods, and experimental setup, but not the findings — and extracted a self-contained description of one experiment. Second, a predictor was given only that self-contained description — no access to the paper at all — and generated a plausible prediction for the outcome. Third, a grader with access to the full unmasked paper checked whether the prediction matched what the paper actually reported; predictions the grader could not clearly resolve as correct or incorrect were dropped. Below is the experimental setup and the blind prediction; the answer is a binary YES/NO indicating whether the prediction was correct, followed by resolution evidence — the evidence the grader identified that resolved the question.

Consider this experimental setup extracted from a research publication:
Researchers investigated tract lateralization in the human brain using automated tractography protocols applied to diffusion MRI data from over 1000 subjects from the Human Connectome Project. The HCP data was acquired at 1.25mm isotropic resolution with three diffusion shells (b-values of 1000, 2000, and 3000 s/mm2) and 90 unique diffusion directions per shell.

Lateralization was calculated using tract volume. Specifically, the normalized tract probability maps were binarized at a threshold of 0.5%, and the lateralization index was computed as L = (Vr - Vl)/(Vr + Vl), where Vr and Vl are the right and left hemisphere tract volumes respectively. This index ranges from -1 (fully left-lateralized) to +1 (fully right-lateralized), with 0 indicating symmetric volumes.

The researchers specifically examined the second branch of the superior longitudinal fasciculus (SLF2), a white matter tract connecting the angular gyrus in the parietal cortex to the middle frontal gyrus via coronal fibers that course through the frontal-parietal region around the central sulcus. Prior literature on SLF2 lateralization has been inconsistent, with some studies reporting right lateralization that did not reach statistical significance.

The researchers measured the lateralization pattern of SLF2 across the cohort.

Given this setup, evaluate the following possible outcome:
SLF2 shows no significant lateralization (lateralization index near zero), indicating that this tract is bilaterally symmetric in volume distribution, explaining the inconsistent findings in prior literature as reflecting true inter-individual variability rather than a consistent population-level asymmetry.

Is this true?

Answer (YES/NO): NO